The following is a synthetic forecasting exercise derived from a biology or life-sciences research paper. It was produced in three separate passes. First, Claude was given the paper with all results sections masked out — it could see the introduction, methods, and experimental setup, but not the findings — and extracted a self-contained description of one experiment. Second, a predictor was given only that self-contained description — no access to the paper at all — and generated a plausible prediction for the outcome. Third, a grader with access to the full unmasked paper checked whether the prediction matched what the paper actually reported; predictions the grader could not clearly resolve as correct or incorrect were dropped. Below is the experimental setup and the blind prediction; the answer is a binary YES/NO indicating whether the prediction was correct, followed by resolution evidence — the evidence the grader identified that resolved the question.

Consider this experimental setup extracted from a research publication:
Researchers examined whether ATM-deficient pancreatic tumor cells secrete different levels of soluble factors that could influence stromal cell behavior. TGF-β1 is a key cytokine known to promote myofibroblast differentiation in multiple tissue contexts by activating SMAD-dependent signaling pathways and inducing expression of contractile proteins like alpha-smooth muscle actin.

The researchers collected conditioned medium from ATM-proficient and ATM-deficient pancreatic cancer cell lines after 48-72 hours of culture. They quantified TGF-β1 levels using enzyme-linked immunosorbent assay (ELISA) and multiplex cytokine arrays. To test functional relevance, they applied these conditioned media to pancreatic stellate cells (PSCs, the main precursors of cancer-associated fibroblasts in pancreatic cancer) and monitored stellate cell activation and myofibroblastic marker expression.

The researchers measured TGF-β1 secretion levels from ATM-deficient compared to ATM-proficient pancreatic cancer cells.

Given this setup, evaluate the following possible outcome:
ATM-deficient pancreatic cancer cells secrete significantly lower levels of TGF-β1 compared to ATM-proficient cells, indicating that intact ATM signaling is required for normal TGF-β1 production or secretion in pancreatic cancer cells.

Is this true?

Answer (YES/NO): NO